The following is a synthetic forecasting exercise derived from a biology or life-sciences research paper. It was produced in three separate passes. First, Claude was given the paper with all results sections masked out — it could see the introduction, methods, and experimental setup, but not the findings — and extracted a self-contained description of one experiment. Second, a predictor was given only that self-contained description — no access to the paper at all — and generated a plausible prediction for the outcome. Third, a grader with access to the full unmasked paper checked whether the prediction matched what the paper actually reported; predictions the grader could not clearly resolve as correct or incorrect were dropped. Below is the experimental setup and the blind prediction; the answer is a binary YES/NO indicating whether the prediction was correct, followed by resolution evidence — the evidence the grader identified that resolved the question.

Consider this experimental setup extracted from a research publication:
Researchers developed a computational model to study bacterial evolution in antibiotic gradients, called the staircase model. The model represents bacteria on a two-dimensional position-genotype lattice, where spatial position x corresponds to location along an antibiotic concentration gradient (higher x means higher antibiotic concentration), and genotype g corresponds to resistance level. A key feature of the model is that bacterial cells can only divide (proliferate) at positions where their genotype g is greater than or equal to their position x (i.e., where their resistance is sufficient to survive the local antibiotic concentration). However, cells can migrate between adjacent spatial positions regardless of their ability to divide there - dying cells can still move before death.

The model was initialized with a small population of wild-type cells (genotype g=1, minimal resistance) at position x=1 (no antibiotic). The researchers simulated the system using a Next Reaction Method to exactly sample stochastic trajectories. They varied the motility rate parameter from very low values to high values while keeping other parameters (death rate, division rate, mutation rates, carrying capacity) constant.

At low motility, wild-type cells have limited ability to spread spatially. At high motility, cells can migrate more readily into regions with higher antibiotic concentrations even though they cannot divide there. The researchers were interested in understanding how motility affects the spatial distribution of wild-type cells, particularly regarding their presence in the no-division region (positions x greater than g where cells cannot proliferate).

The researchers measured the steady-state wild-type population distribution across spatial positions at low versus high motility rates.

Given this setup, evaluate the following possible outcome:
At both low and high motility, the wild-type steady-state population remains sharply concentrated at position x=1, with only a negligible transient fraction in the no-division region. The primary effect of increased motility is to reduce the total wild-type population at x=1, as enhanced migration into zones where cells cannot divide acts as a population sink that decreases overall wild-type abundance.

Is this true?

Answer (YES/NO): NO